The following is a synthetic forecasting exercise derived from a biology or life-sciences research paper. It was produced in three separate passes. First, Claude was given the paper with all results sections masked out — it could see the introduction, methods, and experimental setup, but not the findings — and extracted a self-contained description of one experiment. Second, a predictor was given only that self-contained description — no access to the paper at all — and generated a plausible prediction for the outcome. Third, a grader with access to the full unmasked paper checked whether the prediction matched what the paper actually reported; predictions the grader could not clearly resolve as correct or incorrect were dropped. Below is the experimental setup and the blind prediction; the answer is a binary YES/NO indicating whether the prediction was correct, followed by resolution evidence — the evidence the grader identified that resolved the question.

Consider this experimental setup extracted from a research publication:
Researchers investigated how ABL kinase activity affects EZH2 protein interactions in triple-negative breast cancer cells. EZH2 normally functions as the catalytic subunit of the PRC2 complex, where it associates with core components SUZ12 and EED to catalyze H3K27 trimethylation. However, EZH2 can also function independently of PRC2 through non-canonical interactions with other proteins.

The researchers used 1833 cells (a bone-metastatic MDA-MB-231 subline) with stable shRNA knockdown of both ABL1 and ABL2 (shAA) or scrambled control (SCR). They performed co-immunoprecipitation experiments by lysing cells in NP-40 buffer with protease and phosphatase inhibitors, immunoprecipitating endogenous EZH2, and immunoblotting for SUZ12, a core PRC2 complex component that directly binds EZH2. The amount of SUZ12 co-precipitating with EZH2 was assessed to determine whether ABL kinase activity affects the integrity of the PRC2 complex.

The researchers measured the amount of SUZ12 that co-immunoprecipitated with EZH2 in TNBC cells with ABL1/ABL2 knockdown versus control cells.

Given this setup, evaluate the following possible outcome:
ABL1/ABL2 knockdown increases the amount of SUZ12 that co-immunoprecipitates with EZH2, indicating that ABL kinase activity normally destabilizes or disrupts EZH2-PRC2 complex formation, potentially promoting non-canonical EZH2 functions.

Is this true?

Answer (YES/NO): NO